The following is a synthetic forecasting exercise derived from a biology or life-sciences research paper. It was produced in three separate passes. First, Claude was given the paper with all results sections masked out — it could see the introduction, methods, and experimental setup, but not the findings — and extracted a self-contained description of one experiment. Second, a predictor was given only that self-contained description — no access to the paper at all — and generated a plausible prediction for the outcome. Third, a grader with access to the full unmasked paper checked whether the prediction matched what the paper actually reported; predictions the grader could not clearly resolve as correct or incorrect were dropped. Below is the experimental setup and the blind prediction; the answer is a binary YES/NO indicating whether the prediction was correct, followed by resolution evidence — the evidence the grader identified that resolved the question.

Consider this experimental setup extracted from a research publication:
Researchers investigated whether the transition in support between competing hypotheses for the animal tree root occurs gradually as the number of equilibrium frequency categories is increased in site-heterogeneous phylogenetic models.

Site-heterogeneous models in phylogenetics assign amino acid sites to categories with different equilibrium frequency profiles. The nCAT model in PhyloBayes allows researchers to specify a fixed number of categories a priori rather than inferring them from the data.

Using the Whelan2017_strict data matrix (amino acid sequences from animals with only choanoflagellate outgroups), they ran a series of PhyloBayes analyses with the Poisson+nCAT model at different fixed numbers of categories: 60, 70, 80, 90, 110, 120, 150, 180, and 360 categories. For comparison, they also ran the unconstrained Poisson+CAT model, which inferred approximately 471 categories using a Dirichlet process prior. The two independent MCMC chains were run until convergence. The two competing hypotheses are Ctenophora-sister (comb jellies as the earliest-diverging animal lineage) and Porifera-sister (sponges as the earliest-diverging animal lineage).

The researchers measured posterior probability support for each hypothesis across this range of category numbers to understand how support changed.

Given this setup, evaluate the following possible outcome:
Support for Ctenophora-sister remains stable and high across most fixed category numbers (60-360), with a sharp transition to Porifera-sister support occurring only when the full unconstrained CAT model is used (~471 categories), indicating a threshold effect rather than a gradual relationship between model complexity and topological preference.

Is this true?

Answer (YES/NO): NO